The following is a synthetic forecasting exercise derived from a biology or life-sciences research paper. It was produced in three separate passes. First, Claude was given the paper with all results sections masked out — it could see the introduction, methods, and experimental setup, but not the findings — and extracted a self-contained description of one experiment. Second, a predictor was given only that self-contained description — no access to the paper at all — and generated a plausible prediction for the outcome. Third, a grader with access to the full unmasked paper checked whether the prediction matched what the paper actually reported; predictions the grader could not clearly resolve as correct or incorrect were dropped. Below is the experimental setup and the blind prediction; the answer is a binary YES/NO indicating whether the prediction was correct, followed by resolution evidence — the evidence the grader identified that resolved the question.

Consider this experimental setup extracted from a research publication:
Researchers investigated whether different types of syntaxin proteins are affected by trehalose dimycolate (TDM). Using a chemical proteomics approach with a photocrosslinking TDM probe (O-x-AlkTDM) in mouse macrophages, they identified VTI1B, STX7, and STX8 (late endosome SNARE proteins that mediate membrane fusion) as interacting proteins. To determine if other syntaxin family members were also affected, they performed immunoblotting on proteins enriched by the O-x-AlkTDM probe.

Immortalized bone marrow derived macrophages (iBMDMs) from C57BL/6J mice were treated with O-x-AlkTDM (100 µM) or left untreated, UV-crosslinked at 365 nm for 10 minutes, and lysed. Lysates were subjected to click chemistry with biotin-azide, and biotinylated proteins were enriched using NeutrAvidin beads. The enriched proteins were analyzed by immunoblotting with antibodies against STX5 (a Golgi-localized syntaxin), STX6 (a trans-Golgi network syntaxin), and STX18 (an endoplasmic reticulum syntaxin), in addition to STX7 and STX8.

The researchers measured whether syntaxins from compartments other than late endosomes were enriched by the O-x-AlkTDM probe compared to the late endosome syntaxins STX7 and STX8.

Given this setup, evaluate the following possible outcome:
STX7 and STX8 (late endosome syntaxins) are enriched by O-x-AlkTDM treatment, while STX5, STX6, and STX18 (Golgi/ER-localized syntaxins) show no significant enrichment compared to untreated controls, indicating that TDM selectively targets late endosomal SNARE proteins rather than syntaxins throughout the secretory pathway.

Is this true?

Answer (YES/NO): NO